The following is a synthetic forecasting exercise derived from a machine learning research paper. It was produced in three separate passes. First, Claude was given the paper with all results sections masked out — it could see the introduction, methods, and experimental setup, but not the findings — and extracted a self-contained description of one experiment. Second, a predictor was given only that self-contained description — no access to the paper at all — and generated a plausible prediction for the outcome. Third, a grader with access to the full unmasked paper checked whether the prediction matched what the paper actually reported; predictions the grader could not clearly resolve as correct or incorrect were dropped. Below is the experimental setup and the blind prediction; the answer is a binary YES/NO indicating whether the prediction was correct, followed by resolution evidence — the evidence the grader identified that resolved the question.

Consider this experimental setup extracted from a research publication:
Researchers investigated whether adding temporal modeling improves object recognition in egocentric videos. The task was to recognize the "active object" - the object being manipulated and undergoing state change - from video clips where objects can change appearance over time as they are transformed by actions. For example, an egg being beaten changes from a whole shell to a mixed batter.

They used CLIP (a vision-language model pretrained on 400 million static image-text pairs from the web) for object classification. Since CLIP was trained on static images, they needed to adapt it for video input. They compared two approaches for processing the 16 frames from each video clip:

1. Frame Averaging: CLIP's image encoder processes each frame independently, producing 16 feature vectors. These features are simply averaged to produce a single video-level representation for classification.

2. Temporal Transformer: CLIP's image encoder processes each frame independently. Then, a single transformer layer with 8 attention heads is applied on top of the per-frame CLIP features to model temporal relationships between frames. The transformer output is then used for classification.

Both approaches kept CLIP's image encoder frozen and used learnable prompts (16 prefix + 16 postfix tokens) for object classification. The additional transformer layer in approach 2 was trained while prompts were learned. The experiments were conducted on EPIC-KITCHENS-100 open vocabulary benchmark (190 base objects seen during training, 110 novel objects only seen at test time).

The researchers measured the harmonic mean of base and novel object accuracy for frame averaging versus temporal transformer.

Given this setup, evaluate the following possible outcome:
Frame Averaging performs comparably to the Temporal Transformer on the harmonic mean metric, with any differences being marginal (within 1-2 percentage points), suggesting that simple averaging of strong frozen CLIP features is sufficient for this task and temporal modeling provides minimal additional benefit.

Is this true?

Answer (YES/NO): NO